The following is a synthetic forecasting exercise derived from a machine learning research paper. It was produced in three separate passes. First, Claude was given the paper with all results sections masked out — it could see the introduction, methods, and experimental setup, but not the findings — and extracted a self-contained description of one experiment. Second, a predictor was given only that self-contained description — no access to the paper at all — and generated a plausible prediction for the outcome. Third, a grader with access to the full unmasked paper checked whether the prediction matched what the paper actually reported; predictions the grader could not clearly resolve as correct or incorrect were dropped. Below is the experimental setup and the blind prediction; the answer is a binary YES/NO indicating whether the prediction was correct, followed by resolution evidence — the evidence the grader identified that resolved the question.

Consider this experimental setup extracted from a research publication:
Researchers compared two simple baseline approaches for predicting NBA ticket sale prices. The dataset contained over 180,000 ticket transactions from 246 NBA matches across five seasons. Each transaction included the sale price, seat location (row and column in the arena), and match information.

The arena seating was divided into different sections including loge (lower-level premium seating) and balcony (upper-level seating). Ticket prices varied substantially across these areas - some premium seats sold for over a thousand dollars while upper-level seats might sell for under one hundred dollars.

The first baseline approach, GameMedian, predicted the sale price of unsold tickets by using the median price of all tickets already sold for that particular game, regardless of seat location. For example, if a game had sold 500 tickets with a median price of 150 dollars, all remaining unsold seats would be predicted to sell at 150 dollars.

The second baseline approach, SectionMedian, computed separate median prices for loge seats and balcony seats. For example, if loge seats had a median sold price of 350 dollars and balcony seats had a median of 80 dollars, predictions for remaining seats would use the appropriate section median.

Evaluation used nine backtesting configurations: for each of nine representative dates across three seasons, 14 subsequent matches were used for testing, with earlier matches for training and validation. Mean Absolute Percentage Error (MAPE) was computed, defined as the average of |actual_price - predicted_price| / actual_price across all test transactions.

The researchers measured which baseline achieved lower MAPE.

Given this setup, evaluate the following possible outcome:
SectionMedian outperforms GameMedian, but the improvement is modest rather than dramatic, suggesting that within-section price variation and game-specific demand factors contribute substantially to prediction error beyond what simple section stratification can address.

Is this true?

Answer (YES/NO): NO